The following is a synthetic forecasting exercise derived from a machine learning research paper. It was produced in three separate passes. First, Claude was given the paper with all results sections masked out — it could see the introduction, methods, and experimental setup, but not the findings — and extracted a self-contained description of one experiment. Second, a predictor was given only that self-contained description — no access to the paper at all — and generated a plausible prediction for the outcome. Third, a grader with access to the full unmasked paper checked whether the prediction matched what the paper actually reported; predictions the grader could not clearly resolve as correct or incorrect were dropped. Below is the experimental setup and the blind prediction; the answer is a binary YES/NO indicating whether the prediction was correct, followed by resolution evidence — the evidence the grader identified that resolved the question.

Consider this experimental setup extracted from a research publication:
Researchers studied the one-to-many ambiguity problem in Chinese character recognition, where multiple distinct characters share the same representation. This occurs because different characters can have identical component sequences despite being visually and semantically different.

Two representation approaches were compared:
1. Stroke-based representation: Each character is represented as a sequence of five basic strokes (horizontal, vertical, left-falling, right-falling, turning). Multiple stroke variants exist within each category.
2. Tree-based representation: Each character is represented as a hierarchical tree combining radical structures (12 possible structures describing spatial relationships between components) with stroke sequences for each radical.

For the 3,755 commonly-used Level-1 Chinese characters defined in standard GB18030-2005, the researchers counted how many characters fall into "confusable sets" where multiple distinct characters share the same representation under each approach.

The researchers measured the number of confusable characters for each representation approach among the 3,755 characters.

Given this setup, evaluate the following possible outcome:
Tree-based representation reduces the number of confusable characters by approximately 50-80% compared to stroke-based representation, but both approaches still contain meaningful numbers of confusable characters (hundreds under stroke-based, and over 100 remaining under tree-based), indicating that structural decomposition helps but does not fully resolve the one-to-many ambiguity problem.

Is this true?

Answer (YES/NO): YES